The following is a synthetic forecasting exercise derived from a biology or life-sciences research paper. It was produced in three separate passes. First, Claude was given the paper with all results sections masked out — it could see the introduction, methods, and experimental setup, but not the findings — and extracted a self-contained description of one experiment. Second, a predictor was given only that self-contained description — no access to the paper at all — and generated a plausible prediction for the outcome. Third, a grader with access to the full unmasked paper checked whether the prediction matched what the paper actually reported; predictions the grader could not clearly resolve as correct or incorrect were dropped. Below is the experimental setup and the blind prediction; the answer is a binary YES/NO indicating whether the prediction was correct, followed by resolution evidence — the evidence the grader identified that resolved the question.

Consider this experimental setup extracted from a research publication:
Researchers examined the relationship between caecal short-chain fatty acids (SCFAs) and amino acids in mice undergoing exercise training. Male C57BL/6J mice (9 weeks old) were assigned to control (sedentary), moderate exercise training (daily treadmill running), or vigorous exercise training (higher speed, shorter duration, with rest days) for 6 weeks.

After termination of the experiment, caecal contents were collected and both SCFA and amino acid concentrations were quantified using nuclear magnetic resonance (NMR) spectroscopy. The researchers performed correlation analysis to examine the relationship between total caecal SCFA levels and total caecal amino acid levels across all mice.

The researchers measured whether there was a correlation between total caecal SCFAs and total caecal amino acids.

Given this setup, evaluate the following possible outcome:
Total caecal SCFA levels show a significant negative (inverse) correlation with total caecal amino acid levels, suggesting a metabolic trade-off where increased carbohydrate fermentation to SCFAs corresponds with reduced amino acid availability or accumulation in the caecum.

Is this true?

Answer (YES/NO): YES